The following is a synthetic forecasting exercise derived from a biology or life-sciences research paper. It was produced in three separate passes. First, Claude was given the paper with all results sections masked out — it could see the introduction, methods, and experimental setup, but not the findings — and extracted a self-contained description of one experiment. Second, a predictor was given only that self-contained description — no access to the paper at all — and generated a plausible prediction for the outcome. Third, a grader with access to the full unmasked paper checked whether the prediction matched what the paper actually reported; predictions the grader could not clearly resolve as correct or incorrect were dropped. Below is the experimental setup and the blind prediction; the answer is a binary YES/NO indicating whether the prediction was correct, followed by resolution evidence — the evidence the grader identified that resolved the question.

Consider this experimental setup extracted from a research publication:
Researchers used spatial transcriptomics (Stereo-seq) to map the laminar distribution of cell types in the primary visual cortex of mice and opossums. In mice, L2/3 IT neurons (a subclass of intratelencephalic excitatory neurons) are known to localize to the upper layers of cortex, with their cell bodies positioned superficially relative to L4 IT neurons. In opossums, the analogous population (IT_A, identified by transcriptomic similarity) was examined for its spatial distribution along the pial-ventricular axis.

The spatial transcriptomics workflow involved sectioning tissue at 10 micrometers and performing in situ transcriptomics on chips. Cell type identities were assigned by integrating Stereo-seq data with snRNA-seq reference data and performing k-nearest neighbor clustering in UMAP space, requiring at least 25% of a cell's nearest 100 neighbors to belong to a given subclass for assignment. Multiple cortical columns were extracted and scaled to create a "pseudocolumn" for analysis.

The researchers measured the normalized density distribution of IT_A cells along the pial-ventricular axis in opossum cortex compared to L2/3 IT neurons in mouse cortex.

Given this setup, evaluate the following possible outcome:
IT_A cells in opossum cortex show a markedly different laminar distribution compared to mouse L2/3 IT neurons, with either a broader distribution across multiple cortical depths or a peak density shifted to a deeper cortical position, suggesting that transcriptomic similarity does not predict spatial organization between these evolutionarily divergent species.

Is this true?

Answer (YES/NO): YES